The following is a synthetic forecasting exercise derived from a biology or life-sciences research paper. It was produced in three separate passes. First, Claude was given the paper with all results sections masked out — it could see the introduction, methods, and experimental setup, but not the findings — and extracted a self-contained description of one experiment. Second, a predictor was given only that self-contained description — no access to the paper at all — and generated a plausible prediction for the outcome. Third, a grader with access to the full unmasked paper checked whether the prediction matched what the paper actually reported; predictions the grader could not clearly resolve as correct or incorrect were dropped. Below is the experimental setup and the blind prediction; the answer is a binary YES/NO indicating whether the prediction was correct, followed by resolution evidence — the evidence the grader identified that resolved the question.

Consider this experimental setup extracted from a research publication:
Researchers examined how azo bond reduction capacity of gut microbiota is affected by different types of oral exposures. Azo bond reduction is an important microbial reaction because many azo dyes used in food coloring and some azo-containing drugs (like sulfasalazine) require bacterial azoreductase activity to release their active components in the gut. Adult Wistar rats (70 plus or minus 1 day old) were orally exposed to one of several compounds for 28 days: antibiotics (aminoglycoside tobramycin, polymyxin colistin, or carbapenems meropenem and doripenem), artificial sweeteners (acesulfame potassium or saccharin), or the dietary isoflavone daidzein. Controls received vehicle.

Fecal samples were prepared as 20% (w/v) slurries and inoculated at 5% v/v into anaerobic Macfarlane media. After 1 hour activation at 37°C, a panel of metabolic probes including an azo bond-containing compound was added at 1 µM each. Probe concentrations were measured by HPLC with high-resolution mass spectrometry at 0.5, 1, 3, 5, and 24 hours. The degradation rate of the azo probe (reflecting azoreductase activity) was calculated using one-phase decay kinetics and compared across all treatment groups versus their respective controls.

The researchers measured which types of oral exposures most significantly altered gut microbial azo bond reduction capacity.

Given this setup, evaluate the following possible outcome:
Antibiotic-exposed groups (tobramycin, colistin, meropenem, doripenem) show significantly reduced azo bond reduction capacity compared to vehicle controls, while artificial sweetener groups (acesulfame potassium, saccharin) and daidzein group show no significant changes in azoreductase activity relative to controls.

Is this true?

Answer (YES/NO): NO